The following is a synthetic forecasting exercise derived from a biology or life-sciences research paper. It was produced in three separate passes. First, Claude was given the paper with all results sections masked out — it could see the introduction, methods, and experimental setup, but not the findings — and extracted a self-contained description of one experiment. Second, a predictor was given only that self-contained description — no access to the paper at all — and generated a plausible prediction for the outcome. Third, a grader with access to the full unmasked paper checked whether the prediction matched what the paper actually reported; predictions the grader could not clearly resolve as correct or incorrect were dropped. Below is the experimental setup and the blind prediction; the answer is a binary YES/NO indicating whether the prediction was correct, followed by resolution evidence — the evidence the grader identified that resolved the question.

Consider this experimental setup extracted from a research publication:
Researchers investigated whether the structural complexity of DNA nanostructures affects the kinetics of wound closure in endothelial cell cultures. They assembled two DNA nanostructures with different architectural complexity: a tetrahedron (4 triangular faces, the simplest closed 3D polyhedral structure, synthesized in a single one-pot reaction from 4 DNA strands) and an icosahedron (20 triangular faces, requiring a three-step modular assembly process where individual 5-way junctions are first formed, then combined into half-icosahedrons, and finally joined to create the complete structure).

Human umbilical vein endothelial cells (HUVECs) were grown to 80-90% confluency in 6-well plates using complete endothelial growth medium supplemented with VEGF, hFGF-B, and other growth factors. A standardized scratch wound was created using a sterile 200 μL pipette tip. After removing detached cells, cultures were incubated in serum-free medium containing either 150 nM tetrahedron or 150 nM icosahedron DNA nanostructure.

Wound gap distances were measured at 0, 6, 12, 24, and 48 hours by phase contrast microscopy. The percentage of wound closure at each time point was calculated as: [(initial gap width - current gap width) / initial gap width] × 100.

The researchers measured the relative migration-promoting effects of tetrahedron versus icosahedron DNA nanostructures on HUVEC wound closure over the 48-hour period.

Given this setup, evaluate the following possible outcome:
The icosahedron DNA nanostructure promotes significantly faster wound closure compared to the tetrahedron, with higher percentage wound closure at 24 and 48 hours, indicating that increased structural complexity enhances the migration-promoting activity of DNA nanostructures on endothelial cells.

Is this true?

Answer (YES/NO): NO